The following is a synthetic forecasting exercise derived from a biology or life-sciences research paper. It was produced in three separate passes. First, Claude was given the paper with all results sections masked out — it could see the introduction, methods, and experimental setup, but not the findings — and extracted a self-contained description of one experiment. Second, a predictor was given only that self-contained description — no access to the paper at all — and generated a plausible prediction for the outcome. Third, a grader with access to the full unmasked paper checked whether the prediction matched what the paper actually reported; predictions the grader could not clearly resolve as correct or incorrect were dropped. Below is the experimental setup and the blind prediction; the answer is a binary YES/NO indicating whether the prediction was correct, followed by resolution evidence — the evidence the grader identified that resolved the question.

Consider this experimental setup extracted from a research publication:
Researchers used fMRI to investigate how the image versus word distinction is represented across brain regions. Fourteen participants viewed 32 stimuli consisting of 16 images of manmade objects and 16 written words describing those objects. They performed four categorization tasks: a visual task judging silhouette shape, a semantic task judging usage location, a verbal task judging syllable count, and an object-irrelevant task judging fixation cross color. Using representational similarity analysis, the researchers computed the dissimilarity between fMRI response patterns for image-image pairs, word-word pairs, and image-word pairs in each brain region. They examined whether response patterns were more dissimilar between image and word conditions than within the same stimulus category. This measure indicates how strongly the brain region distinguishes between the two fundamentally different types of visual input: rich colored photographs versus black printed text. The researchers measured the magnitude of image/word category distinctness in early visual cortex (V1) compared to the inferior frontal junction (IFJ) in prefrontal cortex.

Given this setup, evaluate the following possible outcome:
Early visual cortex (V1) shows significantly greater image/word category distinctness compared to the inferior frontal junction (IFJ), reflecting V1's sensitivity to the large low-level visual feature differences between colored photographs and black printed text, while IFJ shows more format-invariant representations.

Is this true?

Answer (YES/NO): YES